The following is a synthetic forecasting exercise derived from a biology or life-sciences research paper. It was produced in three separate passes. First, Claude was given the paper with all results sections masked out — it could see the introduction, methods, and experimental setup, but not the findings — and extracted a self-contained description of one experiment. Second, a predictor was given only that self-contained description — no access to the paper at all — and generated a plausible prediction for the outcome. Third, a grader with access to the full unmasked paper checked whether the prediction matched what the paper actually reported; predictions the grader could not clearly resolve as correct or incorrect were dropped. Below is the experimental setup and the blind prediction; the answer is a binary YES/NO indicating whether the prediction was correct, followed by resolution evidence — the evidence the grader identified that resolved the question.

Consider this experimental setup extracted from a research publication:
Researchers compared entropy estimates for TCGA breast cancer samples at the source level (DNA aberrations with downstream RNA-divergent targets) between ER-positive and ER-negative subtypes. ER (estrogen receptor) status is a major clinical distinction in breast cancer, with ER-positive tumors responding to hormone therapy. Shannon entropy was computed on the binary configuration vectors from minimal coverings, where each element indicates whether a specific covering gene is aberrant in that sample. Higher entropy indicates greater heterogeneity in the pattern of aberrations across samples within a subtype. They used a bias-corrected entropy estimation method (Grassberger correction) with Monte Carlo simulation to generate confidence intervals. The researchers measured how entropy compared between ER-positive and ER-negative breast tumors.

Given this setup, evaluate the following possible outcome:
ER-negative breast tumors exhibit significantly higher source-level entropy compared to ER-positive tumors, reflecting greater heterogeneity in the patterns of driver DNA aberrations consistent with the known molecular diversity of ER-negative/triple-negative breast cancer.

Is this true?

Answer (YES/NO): YES